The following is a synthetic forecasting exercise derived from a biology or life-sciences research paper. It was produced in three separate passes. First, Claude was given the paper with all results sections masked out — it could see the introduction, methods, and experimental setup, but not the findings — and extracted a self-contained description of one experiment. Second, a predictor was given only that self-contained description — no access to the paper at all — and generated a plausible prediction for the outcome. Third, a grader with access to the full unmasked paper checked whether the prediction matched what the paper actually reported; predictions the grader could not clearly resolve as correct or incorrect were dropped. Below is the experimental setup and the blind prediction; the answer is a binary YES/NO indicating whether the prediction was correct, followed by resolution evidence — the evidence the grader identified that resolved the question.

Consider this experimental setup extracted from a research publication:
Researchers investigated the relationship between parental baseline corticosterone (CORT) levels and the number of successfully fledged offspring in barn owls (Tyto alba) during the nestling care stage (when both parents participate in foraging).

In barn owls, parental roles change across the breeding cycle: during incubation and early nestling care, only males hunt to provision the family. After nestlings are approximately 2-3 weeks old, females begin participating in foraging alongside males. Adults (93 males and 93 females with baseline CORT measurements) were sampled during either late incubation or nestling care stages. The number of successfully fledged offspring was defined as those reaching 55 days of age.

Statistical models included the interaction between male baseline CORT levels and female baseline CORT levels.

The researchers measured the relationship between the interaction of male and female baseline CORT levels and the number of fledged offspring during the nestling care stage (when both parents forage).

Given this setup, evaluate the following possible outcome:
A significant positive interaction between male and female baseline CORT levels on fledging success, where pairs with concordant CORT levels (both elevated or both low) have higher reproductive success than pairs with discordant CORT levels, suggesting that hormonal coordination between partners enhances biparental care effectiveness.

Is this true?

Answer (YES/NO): NO